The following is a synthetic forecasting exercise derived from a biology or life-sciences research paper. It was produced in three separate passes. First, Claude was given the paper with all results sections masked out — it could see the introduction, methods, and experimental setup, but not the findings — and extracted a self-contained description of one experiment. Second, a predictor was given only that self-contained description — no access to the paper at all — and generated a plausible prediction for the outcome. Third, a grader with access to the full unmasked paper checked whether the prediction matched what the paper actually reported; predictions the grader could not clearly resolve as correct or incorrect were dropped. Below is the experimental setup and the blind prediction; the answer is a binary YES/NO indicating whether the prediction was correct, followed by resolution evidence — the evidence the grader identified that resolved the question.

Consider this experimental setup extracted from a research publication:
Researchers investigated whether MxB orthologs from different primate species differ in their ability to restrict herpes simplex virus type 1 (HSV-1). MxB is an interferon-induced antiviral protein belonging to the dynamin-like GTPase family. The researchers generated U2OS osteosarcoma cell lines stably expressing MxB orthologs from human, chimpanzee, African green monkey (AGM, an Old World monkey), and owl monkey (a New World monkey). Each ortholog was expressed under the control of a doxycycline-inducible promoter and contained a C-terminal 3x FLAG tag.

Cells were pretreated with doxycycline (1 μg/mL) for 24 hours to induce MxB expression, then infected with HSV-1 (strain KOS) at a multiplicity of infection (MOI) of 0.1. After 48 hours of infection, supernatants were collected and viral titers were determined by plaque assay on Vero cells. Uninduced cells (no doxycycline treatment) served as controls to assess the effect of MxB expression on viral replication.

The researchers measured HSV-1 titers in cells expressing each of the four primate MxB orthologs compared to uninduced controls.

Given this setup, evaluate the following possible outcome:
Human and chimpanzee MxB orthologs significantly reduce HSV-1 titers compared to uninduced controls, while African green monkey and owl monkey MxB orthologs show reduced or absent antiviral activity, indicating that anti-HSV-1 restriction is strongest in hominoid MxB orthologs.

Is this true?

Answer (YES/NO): NO